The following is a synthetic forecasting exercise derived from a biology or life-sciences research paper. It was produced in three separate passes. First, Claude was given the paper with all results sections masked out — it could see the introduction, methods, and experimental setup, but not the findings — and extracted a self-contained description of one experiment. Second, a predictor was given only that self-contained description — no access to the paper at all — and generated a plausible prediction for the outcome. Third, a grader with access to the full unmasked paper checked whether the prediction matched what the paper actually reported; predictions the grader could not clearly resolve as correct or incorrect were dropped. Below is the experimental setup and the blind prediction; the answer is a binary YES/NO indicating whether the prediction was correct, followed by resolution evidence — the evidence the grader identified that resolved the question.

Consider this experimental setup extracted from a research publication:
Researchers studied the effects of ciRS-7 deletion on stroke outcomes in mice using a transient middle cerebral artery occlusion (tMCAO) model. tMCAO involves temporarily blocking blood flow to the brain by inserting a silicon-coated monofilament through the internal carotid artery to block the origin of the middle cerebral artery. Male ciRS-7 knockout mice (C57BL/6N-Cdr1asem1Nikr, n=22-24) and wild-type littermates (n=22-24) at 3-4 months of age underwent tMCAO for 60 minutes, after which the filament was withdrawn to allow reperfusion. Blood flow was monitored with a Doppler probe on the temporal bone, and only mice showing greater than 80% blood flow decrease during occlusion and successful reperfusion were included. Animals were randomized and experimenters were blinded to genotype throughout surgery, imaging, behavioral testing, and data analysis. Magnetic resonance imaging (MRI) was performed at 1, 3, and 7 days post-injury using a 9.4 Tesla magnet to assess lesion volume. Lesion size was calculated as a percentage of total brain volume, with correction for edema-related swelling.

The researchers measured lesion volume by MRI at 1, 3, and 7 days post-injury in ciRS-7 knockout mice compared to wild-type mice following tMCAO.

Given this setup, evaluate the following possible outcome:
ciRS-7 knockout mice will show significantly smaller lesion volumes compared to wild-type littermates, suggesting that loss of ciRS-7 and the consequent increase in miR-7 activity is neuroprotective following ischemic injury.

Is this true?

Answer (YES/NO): YES